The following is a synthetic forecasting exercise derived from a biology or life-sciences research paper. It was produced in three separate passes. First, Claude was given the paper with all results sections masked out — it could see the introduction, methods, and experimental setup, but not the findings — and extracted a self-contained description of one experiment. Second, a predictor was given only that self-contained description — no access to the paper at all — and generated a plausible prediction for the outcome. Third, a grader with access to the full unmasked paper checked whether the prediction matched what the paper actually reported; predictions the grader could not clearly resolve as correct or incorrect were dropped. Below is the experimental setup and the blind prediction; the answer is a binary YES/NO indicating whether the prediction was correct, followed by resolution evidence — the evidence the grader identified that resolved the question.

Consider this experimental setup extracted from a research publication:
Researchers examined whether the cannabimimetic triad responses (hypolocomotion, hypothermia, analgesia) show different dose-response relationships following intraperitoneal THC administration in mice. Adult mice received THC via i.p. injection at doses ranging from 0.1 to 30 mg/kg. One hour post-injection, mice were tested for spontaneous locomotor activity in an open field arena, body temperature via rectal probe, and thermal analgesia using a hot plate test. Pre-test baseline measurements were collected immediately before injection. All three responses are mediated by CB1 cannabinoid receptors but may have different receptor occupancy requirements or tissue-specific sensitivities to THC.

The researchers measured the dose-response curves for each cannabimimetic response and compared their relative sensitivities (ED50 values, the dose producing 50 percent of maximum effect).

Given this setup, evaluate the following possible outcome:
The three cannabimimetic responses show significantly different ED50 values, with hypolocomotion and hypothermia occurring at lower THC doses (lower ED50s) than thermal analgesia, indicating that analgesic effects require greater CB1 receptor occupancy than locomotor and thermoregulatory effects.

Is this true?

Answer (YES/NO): NO